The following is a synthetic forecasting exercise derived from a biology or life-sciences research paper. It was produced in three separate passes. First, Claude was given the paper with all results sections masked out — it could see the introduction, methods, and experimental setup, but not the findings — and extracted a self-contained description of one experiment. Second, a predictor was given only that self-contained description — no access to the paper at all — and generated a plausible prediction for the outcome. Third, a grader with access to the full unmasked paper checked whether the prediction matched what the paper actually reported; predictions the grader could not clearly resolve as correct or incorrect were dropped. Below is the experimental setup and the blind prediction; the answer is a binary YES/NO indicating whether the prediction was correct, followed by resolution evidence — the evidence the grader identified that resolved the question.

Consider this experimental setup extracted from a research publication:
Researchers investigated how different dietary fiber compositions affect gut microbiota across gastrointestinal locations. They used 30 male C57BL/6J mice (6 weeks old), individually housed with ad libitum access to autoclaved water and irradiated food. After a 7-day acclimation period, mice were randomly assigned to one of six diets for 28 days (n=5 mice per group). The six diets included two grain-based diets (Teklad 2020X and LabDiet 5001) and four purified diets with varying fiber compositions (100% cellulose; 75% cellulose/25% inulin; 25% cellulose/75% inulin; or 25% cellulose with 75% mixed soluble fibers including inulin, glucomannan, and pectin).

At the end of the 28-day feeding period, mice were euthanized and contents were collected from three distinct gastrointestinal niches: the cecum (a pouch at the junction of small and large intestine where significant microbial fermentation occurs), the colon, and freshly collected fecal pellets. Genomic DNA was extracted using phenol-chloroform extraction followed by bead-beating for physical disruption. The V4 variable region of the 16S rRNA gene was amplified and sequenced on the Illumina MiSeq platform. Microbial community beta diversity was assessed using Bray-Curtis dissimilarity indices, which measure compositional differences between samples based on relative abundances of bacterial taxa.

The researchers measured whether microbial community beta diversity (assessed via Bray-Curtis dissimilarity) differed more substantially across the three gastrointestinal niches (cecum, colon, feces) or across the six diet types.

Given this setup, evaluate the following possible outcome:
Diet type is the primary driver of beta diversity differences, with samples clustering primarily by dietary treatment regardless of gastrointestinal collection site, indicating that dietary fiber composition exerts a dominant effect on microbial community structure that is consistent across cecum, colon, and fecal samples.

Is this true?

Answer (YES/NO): NO